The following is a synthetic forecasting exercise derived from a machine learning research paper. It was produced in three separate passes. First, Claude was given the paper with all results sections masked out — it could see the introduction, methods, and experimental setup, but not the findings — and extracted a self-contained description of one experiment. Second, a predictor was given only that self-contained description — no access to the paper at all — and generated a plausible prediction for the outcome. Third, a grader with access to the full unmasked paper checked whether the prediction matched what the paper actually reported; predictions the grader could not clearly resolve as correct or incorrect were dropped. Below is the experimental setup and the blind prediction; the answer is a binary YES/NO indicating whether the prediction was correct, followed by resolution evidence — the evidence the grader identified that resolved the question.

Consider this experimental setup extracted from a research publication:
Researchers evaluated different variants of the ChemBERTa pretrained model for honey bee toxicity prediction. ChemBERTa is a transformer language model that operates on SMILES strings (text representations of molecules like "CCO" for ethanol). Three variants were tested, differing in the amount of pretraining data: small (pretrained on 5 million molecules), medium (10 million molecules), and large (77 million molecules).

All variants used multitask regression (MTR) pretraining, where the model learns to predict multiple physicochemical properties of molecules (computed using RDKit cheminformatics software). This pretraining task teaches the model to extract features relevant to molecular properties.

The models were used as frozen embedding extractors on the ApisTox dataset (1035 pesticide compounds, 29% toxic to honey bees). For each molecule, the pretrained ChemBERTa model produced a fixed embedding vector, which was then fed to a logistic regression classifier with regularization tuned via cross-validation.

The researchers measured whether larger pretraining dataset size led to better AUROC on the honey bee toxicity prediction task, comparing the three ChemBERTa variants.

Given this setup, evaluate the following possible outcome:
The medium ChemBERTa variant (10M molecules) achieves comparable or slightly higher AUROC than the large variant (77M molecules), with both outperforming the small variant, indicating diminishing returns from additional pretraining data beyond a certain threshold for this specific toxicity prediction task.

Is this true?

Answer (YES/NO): NO